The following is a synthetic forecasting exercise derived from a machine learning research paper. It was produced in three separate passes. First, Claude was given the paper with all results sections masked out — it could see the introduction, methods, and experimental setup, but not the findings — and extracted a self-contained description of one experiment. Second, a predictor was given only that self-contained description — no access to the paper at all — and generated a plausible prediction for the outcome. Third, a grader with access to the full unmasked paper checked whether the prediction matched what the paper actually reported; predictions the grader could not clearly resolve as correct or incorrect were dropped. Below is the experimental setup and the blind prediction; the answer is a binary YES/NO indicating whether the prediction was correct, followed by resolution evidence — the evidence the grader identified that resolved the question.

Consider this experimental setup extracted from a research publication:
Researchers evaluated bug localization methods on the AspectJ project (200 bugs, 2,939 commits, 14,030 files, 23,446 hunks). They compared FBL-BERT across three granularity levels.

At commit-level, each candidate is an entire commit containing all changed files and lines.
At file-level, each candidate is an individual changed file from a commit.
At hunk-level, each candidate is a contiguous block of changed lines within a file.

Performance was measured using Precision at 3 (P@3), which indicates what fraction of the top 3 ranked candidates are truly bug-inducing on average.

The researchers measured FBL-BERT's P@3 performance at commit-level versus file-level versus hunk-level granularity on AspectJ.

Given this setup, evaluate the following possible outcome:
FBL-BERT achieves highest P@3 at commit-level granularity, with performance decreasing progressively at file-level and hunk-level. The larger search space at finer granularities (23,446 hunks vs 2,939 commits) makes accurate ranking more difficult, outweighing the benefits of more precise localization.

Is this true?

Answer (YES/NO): NO